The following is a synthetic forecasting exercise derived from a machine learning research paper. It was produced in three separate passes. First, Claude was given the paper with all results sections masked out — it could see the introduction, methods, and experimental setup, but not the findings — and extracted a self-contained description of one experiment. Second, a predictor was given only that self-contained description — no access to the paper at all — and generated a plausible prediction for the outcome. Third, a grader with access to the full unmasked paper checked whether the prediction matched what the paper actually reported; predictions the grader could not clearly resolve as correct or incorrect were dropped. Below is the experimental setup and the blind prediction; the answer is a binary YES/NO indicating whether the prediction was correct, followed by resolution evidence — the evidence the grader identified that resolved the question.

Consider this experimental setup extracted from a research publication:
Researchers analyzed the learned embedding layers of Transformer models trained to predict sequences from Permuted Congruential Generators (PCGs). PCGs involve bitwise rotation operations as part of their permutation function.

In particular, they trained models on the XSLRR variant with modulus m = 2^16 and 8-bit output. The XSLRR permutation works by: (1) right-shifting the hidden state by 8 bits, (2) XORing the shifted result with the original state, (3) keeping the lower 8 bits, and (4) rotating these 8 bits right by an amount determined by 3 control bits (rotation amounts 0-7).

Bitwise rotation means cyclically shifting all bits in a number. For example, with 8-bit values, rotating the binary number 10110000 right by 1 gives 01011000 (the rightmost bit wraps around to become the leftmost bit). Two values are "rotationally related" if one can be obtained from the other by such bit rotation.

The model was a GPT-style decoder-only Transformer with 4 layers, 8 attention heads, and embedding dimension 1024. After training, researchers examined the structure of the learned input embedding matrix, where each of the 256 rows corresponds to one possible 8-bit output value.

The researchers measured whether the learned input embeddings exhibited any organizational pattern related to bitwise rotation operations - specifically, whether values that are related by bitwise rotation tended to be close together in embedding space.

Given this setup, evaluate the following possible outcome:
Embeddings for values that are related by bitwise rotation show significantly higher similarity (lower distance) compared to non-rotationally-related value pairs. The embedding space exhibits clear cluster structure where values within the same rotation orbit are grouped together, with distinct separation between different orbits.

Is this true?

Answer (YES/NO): YES